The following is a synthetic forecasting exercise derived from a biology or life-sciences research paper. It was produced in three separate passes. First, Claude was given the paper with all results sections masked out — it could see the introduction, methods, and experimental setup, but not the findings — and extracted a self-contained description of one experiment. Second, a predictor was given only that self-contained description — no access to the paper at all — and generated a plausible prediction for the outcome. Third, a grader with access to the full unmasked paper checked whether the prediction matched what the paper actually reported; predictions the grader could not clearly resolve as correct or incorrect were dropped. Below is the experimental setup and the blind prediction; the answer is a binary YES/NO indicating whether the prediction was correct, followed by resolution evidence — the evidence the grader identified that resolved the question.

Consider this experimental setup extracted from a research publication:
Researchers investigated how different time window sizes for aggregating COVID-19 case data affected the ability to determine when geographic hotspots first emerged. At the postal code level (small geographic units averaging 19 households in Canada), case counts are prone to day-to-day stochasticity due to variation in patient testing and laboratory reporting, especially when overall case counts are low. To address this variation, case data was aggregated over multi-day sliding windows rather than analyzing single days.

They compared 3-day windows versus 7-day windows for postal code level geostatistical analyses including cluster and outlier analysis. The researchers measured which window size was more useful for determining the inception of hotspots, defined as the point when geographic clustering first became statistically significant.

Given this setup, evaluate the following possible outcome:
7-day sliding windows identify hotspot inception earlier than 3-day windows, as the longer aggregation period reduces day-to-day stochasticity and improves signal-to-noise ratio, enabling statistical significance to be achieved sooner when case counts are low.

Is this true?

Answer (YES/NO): NO